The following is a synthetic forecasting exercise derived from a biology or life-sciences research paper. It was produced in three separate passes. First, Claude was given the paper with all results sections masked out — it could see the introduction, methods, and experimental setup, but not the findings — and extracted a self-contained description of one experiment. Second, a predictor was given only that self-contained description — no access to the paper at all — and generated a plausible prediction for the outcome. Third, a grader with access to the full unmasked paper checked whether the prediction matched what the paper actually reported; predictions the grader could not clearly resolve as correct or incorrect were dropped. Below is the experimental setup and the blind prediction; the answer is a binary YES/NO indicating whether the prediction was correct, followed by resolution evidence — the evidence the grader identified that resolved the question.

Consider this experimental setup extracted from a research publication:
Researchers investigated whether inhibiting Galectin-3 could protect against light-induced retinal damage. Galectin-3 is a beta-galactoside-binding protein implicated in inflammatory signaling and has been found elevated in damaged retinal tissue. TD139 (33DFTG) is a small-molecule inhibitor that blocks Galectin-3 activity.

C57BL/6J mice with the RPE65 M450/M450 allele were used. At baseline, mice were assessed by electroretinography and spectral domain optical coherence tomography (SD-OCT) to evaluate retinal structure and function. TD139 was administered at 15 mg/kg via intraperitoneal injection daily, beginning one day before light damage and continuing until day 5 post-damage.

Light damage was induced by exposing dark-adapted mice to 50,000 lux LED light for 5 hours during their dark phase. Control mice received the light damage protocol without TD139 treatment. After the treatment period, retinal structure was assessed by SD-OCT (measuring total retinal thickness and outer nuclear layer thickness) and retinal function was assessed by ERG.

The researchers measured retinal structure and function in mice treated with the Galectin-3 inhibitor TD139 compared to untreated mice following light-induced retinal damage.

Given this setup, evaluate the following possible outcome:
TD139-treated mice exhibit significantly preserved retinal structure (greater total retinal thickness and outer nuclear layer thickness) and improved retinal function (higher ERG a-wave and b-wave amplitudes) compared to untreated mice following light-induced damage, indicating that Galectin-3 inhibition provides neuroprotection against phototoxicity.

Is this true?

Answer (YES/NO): NO